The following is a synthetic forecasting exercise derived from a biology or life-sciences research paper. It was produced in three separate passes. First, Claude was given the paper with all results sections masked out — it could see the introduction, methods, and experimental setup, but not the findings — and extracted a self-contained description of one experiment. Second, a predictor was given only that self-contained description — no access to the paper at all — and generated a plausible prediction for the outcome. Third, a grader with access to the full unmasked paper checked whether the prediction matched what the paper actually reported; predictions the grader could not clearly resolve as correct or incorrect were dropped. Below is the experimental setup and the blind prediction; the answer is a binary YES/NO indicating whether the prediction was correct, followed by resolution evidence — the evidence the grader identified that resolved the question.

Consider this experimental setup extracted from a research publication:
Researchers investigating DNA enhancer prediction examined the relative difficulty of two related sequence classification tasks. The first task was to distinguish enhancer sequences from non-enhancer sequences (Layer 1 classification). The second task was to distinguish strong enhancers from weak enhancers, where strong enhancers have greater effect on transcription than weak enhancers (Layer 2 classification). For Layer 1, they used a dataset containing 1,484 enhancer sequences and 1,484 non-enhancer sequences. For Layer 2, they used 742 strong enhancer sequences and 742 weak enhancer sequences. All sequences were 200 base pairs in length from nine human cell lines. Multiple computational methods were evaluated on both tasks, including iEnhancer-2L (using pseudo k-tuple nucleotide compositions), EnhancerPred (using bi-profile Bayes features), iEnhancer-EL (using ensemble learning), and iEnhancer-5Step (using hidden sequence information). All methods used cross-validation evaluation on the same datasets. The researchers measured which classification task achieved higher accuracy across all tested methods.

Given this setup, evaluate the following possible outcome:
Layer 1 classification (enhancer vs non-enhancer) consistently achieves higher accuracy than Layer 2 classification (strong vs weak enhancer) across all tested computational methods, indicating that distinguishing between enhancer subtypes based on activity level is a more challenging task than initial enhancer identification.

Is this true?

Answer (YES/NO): YES